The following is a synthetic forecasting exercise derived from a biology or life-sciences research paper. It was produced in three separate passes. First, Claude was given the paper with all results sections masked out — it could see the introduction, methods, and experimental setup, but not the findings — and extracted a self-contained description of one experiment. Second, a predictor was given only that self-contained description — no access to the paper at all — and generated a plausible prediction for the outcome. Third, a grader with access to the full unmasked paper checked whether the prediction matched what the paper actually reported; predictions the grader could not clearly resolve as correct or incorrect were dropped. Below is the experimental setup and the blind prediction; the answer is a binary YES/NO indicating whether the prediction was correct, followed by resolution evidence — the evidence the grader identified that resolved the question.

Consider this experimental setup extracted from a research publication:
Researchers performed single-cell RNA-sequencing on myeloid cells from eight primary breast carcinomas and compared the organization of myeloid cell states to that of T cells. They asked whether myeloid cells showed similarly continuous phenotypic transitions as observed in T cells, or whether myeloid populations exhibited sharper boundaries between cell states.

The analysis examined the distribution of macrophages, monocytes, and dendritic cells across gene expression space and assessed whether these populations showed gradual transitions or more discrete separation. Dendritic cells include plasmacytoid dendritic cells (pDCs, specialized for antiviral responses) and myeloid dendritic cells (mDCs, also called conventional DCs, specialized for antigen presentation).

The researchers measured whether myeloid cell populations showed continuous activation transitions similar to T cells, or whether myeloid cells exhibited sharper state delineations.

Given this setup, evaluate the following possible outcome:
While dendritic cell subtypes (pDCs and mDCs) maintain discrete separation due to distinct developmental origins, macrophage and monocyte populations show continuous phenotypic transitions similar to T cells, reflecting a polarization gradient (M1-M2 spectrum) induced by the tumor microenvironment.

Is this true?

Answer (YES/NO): NO